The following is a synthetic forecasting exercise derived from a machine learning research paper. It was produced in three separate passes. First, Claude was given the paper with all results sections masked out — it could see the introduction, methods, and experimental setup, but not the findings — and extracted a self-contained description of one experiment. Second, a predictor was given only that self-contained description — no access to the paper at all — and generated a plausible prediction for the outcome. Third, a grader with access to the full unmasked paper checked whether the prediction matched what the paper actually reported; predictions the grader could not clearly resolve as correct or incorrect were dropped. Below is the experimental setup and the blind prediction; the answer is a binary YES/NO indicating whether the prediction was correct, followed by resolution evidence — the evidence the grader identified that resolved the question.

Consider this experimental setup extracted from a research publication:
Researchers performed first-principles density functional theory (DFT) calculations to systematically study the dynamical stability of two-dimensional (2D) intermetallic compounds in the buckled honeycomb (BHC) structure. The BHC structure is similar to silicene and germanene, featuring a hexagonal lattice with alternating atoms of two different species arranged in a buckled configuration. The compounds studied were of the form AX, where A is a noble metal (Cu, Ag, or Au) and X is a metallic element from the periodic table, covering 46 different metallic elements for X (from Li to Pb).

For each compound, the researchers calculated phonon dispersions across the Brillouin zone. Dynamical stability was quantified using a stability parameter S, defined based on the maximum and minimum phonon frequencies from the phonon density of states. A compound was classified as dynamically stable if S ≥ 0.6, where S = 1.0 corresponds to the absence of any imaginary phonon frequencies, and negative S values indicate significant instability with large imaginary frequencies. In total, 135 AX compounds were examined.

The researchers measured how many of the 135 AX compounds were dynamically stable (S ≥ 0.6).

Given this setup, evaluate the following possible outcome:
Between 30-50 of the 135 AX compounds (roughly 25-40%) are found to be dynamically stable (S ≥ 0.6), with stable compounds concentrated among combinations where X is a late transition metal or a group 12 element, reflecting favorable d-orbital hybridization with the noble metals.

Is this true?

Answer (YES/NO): NO